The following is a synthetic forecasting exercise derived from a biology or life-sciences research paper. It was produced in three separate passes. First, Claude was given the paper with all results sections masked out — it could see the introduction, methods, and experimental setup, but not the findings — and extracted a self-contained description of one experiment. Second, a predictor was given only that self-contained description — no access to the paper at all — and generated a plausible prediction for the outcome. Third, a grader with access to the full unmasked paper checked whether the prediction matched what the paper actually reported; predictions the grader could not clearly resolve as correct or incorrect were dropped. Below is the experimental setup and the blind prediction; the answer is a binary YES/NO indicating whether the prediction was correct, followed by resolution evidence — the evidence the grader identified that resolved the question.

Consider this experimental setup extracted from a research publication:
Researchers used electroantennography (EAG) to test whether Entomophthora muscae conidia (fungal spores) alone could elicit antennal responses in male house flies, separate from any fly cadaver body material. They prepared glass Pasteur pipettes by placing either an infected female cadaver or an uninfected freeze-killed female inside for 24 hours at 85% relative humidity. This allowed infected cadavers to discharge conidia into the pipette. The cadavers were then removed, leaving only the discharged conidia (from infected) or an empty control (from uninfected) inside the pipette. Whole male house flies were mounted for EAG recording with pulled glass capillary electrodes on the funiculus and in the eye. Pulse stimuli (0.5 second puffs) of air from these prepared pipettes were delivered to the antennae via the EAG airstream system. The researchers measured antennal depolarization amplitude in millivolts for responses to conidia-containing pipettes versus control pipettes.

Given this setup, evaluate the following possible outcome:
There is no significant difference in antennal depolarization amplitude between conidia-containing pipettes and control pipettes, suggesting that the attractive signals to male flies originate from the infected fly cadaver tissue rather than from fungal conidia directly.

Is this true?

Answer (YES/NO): NO